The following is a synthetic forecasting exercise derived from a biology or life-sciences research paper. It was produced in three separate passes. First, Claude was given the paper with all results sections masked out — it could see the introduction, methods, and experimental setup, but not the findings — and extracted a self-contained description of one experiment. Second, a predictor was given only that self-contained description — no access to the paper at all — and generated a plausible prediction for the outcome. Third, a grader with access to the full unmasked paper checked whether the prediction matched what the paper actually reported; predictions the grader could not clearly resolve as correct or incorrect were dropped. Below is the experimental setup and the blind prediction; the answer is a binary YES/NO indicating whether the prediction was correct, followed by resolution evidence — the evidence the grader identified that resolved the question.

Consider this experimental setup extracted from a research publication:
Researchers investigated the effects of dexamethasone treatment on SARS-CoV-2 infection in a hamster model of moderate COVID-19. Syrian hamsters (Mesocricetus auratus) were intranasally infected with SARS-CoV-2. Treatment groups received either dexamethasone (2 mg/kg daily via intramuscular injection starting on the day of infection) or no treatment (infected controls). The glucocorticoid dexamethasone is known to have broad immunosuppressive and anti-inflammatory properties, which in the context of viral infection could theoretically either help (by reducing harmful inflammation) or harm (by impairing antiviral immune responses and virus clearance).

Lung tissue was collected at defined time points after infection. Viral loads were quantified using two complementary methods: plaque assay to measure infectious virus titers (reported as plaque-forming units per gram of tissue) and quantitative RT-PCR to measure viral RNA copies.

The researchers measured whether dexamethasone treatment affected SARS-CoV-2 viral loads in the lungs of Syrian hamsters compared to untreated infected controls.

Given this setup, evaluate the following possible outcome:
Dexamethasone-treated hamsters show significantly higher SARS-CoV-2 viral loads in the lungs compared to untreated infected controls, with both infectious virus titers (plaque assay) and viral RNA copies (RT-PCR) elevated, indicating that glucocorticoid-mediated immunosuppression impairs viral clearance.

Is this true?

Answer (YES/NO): YES